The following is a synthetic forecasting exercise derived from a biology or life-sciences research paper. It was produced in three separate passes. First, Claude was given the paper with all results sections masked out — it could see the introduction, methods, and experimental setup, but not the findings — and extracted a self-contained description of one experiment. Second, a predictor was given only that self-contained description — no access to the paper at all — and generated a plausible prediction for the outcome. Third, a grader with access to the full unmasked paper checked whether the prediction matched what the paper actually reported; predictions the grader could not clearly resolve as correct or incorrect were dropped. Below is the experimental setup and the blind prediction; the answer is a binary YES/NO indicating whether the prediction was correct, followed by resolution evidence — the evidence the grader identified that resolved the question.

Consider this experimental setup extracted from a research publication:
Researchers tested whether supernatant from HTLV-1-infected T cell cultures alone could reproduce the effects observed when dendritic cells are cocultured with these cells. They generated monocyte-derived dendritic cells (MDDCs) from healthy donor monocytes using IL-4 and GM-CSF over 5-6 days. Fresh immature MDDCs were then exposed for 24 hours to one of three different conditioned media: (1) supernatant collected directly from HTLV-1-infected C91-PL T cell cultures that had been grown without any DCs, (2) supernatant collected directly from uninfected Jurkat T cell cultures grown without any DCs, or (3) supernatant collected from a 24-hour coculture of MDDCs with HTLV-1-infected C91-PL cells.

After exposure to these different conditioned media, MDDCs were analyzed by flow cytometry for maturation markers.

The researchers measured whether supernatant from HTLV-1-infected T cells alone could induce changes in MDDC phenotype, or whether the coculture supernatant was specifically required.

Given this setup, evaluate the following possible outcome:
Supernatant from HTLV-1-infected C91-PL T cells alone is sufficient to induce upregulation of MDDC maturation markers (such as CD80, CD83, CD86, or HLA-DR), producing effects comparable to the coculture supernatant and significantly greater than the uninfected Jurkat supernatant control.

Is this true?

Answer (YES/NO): NO